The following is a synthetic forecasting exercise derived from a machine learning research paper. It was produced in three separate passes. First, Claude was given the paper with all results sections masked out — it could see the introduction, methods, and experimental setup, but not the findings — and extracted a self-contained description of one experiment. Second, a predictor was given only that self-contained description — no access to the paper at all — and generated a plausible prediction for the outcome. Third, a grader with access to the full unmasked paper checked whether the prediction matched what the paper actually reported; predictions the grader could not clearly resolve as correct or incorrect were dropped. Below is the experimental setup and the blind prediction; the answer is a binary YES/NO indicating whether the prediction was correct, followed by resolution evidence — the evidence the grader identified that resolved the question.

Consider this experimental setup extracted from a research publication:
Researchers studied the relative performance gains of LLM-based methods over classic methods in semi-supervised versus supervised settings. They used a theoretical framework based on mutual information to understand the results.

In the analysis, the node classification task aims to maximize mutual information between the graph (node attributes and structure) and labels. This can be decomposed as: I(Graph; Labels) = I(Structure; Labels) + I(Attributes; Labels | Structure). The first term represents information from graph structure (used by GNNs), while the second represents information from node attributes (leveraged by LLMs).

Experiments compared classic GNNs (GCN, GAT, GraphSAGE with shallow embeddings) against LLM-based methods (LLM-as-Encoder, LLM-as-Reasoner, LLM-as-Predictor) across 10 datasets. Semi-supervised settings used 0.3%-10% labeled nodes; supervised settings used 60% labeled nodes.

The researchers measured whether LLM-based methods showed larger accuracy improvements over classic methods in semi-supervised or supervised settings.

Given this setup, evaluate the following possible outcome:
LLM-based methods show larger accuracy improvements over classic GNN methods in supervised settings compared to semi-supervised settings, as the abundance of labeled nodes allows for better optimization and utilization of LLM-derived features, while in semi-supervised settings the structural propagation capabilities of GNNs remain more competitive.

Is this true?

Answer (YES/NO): NO